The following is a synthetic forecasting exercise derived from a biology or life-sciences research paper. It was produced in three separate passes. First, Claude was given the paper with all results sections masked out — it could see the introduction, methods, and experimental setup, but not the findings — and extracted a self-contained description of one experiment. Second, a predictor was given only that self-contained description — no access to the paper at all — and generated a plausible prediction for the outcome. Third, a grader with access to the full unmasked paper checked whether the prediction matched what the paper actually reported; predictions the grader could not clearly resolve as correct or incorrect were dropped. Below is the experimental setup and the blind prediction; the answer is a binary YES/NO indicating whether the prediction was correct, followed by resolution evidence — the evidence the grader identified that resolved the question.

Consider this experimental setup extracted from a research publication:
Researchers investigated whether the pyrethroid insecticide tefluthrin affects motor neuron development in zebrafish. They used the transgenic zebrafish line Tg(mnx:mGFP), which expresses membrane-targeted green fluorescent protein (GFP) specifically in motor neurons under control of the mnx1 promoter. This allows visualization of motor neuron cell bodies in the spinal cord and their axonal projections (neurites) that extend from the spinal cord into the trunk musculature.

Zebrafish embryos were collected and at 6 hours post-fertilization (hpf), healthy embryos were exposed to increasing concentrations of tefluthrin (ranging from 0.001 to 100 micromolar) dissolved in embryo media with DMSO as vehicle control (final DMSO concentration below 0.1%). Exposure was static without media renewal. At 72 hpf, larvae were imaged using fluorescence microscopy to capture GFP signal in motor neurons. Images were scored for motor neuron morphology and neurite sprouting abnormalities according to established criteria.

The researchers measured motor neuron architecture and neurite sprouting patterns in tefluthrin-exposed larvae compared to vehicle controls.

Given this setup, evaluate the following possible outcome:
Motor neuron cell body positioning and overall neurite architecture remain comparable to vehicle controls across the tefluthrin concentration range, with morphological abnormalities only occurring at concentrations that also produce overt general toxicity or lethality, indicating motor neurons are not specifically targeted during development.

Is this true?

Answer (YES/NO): NO